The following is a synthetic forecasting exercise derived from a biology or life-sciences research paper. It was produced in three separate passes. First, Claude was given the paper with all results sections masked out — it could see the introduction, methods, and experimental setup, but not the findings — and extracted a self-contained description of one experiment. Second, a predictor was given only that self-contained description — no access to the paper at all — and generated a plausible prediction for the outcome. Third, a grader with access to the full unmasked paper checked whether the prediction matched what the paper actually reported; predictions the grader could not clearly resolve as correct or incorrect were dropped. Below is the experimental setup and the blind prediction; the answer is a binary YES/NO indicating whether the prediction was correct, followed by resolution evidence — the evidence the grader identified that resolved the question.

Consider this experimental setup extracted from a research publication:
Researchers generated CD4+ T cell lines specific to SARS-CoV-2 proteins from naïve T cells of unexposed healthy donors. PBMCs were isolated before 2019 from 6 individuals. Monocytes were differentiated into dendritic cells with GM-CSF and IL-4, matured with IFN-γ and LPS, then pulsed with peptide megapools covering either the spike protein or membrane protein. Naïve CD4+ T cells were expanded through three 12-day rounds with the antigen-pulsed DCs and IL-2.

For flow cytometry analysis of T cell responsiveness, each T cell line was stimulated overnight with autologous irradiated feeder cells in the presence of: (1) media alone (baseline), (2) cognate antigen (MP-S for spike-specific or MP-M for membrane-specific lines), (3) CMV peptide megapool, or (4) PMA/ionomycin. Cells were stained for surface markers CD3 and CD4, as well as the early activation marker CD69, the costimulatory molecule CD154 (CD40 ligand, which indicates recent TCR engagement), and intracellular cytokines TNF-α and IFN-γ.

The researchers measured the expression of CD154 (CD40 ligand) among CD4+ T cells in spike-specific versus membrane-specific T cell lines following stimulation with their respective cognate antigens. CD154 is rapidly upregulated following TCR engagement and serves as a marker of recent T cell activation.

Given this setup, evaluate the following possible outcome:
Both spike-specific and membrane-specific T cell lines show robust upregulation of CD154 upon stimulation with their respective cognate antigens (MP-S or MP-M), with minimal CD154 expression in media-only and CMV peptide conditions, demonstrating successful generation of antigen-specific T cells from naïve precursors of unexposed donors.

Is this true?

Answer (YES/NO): YES